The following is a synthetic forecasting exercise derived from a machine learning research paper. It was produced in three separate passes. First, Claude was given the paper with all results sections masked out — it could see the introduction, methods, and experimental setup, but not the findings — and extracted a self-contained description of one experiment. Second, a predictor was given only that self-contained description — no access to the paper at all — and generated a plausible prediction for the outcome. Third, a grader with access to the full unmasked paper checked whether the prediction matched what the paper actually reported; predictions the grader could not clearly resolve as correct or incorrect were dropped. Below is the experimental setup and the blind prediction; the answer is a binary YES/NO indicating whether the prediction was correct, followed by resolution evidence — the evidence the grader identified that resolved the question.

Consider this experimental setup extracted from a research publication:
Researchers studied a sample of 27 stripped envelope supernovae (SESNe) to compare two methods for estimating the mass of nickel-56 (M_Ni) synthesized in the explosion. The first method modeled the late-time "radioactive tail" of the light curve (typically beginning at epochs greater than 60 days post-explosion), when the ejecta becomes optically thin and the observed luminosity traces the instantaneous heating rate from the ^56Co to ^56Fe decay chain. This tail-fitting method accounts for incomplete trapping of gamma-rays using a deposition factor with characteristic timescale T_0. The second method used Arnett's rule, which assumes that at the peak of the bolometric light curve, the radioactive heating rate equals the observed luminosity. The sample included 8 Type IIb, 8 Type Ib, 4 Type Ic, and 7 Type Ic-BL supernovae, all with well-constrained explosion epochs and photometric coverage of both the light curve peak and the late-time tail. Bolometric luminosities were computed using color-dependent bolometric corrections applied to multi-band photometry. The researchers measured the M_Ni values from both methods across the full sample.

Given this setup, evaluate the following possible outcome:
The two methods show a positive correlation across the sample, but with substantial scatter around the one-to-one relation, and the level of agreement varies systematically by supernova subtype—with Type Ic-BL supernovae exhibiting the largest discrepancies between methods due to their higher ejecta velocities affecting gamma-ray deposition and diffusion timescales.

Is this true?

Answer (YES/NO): NO